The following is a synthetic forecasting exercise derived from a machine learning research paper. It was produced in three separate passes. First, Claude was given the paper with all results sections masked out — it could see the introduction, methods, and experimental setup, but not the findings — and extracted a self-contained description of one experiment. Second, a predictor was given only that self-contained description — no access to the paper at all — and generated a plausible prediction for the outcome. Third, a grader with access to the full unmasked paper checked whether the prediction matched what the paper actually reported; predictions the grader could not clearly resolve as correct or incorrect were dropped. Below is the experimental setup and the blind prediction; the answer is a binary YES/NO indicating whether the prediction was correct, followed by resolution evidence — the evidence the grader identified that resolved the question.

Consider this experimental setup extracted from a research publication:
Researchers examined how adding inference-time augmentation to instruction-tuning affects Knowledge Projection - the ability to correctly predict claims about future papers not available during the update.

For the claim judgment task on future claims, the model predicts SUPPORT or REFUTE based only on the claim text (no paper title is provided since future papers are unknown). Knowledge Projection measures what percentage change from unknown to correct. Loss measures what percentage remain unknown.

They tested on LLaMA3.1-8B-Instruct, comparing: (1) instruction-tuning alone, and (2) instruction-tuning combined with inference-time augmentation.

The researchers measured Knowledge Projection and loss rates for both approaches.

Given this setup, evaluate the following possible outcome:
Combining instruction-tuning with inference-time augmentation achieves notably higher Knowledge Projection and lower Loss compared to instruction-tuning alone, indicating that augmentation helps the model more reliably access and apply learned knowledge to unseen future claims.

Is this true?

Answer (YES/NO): YES